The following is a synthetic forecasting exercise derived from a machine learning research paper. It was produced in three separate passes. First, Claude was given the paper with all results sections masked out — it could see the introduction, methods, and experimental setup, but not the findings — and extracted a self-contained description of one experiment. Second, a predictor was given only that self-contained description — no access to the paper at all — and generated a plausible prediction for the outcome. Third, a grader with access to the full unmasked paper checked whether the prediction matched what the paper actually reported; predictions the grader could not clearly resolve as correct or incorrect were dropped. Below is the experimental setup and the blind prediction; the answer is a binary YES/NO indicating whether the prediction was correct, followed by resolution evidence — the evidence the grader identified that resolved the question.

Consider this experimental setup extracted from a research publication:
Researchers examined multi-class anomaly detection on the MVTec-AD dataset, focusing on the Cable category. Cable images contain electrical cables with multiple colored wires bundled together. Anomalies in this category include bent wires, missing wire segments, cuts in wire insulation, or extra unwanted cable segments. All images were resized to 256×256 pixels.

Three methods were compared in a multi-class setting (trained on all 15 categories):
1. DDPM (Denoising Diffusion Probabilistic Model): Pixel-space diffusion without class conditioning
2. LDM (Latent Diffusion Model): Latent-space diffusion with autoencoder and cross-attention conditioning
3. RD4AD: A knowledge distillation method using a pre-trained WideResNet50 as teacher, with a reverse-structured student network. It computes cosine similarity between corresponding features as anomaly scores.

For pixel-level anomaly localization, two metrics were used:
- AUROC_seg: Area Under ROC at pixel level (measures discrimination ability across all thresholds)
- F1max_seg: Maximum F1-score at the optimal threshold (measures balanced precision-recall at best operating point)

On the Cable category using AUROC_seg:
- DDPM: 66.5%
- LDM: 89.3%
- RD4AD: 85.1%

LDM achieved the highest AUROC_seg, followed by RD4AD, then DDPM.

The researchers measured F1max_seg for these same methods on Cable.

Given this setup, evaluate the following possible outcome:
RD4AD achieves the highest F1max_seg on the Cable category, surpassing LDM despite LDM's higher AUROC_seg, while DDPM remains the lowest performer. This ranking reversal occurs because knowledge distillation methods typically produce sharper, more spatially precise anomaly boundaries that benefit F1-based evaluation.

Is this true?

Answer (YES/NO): YES